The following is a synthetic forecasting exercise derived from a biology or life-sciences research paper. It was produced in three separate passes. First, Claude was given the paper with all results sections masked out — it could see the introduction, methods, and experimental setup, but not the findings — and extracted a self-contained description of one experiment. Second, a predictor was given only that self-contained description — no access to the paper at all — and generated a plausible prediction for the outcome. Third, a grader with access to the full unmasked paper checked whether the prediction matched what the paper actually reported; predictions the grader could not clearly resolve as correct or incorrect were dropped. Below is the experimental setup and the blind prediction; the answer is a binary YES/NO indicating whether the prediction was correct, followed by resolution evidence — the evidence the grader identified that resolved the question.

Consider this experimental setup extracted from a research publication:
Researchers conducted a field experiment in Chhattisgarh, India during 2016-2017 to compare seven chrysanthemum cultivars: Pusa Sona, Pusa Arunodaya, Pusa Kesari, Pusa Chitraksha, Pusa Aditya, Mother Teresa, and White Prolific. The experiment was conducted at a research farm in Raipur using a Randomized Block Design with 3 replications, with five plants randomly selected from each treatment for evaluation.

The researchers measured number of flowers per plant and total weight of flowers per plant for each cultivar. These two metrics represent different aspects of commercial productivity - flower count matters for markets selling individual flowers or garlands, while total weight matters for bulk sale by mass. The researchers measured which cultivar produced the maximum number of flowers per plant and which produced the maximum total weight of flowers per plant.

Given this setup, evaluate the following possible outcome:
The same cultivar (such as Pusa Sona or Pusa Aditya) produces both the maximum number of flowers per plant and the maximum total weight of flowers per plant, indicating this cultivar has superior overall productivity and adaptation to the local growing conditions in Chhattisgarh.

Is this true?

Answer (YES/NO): NO